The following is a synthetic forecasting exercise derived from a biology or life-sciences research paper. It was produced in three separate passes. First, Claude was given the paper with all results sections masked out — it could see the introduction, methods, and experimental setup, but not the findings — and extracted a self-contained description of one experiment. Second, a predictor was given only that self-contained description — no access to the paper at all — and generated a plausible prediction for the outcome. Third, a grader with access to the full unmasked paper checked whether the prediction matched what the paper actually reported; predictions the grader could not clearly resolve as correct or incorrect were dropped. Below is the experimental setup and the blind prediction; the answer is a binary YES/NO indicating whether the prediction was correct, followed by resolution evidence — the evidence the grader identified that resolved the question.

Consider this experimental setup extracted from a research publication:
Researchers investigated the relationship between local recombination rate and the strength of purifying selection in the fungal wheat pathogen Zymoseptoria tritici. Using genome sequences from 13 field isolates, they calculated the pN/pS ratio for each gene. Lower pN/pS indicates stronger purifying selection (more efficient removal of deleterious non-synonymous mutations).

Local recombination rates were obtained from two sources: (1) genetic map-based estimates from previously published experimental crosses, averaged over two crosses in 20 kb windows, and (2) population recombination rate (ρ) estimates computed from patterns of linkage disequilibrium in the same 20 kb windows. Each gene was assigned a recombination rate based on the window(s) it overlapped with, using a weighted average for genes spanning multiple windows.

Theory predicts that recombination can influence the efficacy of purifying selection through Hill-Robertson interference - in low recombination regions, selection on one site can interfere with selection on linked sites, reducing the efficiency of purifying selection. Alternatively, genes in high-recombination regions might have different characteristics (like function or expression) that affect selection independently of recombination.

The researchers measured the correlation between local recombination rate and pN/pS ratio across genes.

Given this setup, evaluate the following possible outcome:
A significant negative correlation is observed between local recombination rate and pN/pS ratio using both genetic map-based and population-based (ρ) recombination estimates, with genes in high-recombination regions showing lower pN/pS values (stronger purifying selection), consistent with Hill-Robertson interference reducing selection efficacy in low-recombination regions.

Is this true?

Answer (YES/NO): YES